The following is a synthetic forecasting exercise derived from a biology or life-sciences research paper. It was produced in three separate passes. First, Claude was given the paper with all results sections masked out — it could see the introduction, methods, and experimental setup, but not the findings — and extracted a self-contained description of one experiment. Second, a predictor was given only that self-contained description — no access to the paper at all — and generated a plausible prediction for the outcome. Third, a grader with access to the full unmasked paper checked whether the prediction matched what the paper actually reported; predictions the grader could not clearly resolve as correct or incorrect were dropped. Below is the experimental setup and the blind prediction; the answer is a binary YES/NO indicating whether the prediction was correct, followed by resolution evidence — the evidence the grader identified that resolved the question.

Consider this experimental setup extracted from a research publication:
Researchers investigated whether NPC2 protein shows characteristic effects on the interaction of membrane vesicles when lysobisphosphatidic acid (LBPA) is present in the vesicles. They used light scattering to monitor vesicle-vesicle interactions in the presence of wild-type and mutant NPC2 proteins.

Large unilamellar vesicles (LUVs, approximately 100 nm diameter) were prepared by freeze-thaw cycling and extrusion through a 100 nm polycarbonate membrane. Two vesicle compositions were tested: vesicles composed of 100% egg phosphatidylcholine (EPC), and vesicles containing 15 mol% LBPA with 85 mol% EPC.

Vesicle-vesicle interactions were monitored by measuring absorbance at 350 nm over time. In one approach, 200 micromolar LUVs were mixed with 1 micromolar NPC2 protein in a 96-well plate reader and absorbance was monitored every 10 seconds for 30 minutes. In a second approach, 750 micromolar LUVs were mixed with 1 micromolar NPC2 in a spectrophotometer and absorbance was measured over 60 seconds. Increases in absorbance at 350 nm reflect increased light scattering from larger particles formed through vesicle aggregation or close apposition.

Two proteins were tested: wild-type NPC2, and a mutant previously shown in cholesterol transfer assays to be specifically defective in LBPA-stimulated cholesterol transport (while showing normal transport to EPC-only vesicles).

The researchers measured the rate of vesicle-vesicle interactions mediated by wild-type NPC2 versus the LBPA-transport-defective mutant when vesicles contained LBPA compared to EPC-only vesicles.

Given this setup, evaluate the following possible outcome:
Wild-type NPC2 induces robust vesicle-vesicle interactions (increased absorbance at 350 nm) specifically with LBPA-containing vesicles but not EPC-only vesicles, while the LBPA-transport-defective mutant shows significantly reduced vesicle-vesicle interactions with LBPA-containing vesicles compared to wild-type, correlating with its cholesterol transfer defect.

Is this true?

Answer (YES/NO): NO